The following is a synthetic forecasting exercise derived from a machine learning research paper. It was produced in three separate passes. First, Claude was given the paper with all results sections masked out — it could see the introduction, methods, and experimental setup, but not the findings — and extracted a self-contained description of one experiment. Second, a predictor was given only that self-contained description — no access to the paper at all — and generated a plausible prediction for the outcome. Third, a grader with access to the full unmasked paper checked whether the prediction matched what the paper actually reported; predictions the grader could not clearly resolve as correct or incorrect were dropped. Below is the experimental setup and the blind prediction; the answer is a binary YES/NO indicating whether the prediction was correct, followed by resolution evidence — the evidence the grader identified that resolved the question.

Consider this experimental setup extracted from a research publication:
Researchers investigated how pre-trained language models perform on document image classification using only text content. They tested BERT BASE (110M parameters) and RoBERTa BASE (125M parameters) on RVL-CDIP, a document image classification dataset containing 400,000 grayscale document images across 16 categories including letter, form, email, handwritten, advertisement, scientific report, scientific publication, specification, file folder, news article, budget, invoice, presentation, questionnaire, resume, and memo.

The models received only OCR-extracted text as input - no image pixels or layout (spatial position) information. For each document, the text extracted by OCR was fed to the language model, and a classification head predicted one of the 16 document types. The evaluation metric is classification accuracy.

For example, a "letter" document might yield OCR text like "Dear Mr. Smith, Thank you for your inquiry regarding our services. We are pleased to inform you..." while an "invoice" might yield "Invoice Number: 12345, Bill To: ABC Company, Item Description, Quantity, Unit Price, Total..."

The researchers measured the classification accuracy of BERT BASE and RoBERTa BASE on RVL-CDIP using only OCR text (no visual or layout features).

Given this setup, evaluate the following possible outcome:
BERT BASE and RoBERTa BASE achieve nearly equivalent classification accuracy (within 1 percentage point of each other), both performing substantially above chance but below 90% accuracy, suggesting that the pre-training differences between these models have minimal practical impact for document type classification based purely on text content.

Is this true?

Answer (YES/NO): NO